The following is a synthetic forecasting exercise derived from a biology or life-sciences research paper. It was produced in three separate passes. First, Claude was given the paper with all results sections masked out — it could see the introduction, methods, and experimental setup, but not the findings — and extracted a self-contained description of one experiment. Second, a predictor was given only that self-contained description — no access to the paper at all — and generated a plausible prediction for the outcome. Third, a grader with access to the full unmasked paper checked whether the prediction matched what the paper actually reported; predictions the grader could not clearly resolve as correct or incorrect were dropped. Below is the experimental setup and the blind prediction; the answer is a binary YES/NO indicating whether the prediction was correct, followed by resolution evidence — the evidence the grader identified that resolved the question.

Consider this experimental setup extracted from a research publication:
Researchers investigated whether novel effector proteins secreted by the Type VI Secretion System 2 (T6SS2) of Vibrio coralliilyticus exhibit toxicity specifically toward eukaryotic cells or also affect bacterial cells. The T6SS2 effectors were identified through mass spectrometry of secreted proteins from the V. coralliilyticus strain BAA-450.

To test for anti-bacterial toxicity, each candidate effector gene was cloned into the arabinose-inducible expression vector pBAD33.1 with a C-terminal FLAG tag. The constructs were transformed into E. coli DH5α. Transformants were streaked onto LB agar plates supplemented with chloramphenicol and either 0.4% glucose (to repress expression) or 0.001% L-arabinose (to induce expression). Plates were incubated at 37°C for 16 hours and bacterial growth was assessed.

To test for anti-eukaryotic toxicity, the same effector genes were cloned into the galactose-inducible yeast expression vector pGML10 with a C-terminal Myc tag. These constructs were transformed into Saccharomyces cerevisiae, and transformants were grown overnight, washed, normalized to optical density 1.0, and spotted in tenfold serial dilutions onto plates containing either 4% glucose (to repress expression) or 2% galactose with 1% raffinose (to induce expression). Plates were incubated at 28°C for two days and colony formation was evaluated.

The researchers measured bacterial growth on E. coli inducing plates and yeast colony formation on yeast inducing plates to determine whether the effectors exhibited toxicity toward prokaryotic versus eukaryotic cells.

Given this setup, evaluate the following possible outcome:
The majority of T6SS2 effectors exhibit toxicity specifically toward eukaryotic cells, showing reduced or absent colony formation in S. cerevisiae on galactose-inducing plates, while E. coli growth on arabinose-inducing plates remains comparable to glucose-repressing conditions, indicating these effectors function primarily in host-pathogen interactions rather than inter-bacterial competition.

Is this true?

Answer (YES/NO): YES